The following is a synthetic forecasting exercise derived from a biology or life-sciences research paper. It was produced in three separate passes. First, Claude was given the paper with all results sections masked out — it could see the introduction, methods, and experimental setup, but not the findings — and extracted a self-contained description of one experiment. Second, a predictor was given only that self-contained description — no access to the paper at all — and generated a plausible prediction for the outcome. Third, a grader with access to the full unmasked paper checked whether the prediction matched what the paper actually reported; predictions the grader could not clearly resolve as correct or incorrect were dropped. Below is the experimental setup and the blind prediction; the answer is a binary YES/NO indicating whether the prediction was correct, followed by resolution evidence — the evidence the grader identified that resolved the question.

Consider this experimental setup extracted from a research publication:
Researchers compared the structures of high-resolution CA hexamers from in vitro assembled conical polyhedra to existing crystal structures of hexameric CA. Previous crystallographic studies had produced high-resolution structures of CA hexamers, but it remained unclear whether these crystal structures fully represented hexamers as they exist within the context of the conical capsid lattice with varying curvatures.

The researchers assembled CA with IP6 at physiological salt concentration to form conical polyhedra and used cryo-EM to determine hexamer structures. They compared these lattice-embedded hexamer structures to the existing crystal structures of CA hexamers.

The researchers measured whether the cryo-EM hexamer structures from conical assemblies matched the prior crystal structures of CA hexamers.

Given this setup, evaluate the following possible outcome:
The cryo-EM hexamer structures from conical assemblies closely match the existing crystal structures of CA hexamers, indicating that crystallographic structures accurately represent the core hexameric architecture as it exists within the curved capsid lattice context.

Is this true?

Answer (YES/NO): YES